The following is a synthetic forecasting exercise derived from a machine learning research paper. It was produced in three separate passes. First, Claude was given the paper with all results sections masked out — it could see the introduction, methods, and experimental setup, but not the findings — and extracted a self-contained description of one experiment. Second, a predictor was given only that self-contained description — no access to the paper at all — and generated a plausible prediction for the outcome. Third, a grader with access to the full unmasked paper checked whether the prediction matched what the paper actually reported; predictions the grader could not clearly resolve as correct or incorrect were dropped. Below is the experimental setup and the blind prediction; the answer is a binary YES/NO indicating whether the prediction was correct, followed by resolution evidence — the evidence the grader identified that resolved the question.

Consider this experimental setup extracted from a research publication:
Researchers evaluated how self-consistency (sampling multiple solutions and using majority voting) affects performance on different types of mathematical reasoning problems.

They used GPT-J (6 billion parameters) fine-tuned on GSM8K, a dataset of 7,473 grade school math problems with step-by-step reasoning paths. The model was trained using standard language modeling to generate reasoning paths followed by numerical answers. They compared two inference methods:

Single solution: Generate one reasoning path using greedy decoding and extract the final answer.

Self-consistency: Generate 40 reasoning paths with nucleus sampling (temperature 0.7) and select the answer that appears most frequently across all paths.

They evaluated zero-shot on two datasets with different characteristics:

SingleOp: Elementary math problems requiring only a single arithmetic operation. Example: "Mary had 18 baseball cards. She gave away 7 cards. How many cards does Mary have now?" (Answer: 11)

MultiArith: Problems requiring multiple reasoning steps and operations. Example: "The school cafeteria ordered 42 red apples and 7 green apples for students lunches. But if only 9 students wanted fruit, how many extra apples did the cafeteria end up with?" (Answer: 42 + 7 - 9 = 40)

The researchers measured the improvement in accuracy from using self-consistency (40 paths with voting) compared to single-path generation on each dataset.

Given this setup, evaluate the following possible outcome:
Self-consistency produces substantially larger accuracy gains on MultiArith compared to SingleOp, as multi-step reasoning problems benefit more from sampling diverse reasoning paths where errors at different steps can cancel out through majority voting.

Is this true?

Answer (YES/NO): YES